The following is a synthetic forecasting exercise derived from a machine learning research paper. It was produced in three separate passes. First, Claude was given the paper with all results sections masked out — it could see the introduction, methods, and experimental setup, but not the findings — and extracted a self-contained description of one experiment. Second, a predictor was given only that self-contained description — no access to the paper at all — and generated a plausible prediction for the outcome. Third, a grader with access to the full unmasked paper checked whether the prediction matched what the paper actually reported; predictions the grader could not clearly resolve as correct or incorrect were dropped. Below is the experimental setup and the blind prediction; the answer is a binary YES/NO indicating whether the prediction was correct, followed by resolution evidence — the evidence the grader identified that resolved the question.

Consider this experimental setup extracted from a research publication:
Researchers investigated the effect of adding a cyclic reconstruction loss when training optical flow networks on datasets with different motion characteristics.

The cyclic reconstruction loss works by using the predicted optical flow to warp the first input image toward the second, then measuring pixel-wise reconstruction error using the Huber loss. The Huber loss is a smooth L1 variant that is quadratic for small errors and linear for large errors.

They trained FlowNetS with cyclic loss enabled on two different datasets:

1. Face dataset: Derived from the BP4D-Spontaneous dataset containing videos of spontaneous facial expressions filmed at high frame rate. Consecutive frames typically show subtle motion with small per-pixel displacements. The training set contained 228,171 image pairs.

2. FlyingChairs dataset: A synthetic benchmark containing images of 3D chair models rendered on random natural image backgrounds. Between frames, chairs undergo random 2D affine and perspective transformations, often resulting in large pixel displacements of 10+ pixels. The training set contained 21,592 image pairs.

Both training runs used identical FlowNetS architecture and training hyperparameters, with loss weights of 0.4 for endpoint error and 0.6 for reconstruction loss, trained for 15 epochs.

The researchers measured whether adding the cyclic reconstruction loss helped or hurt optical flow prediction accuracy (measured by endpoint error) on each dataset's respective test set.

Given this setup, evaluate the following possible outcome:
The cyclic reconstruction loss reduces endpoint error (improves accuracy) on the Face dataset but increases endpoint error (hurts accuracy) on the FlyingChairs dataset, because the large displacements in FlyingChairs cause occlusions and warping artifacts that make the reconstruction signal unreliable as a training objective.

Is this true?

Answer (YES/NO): NO